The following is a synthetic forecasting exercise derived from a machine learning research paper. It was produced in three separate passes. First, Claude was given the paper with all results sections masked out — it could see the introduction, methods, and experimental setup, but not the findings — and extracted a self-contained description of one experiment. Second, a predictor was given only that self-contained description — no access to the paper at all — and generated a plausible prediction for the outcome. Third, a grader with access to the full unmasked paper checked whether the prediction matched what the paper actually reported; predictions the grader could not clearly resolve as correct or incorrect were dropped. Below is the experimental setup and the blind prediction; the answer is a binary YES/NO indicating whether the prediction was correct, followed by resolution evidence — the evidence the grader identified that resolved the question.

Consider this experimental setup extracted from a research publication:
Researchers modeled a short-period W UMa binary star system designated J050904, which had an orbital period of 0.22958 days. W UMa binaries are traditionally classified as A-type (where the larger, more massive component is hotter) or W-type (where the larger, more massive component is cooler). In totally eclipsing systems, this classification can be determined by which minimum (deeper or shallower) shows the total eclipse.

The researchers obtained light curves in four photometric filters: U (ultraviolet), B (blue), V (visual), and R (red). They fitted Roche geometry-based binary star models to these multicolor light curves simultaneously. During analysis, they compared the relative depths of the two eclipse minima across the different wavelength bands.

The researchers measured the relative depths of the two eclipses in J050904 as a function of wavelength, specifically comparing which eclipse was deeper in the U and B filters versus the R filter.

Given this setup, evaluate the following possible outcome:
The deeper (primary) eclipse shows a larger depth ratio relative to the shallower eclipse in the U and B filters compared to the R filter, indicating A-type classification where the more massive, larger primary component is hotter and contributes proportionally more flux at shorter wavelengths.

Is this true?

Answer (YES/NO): NO